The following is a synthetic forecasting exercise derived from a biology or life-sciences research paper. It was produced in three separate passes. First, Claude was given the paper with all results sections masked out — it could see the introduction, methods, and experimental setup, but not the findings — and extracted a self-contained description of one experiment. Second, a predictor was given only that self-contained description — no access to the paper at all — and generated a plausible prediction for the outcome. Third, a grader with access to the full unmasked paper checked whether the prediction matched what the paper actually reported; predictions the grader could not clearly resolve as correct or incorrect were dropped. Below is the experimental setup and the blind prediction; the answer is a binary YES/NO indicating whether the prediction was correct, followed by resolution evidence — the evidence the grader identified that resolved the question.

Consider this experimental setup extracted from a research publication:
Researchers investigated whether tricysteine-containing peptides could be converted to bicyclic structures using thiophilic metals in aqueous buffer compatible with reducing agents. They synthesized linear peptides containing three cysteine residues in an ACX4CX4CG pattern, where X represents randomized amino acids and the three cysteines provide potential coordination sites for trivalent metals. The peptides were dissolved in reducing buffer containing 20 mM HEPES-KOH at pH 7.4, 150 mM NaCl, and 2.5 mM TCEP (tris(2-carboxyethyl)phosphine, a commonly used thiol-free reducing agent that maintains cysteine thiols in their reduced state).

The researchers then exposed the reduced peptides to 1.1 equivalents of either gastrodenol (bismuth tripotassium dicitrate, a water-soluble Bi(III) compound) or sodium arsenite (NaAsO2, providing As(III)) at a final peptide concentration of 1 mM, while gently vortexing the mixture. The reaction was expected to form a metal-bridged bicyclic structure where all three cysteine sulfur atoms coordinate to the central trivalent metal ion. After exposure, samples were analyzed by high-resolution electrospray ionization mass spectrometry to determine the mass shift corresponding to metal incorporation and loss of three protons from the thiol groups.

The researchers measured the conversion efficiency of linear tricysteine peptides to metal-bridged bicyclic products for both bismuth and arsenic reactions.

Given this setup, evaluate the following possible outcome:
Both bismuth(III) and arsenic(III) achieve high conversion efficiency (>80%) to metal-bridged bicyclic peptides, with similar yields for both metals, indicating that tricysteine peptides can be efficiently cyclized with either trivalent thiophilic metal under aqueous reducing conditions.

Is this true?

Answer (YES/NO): YES